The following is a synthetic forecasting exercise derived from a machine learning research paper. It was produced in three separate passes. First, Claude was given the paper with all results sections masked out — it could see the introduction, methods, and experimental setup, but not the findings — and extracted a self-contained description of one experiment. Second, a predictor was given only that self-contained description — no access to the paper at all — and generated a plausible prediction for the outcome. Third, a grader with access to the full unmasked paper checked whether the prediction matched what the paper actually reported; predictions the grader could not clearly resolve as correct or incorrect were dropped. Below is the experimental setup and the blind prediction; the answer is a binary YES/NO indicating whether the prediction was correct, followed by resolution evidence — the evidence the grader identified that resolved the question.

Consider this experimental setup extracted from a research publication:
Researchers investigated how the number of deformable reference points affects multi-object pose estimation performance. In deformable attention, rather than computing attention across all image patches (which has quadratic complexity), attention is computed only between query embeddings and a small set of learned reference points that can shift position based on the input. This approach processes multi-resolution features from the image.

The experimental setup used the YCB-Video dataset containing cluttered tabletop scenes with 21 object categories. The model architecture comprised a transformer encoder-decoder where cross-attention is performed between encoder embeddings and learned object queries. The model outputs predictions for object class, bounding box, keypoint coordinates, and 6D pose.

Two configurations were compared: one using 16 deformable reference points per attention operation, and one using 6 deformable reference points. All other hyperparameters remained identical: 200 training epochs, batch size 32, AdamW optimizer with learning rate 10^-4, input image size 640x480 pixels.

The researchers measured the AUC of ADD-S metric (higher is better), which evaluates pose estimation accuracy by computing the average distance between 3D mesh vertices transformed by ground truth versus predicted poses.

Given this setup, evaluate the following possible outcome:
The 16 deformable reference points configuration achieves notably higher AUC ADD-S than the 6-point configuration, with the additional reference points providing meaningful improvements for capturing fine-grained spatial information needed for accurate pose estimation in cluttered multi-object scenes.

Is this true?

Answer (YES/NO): YES